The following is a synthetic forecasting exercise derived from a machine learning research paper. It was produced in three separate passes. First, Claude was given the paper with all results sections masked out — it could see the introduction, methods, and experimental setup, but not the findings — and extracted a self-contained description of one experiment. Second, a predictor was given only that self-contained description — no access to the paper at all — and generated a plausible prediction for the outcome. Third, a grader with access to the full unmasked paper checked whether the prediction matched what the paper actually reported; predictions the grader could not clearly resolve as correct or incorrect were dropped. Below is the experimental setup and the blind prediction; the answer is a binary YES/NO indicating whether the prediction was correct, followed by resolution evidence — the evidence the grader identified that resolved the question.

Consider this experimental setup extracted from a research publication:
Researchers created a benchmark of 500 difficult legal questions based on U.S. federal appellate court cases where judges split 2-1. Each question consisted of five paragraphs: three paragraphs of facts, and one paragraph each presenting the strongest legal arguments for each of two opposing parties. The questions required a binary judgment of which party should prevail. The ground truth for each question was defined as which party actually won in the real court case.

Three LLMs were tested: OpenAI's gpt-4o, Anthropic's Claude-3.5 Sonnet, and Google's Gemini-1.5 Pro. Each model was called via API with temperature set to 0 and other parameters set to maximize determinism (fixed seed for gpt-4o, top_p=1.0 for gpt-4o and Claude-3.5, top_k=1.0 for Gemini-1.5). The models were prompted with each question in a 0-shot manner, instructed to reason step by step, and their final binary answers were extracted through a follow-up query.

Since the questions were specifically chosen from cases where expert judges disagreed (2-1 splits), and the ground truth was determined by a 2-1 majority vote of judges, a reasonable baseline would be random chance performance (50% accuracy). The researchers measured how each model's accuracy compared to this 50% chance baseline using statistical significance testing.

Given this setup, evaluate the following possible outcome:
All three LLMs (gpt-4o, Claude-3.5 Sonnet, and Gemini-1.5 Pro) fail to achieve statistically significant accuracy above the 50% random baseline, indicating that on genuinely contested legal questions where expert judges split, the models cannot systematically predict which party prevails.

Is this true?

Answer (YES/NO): NO